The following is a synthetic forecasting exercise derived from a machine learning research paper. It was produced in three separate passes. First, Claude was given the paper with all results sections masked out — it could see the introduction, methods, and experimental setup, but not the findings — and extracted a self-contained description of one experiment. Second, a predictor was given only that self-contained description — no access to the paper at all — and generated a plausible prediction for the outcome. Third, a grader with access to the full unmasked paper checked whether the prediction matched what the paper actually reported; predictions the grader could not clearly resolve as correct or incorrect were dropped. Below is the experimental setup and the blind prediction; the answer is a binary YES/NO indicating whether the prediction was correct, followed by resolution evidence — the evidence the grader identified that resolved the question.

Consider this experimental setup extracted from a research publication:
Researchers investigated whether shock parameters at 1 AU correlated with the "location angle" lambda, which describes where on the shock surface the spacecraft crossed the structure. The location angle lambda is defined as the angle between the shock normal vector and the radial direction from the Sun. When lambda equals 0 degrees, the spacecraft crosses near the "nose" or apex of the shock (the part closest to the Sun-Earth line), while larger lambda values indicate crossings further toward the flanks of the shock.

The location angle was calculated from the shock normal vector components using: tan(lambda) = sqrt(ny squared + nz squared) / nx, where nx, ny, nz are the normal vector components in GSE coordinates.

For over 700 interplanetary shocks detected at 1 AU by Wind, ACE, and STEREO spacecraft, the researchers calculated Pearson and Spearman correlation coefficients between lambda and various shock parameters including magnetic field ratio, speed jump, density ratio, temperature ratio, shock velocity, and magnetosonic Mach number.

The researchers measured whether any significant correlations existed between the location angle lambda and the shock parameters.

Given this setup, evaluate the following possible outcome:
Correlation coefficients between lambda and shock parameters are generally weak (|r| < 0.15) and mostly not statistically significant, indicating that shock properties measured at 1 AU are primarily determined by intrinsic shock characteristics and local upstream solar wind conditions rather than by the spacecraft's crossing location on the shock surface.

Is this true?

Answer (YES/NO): YES